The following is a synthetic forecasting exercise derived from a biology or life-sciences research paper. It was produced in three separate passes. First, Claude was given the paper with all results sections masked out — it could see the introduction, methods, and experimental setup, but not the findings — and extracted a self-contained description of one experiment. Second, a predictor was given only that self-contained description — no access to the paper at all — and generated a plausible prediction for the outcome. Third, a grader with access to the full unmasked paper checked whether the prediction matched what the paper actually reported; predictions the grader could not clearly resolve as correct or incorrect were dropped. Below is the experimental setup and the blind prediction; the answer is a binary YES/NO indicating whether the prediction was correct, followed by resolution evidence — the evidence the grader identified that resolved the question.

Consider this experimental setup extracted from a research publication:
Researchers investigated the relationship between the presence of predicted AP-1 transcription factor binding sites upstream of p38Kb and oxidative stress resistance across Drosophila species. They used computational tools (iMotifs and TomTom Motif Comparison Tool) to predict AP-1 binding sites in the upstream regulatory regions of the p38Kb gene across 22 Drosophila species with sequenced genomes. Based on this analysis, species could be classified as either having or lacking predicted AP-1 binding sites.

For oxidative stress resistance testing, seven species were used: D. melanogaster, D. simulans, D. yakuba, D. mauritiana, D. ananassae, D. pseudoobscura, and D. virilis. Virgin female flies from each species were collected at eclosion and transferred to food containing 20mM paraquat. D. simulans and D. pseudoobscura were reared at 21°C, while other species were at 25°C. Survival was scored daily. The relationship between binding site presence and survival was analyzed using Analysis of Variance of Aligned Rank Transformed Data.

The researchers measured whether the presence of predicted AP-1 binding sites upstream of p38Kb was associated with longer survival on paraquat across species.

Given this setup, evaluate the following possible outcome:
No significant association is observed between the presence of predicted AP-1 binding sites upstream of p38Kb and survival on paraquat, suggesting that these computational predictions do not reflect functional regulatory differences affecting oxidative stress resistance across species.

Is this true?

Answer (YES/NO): NO